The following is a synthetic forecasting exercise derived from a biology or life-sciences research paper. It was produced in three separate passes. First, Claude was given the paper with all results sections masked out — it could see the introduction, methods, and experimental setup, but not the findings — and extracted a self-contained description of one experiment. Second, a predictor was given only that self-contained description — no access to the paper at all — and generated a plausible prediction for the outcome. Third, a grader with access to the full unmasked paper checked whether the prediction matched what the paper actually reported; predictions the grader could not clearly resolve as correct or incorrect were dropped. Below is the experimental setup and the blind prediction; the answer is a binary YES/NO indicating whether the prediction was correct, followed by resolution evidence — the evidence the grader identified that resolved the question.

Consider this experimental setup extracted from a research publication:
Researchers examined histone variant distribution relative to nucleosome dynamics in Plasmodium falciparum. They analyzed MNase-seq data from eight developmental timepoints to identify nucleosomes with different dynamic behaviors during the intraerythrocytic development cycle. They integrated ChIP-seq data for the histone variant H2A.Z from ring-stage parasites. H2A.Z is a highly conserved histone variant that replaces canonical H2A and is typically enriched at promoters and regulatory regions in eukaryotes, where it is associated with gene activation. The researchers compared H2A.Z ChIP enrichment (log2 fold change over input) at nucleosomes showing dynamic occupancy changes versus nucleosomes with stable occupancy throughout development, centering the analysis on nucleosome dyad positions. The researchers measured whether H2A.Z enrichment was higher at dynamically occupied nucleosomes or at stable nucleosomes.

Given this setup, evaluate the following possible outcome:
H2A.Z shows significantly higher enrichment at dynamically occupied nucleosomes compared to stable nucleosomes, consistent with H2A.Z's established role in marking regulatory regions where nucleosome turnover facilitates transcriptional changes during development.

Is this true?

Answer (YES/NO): YES